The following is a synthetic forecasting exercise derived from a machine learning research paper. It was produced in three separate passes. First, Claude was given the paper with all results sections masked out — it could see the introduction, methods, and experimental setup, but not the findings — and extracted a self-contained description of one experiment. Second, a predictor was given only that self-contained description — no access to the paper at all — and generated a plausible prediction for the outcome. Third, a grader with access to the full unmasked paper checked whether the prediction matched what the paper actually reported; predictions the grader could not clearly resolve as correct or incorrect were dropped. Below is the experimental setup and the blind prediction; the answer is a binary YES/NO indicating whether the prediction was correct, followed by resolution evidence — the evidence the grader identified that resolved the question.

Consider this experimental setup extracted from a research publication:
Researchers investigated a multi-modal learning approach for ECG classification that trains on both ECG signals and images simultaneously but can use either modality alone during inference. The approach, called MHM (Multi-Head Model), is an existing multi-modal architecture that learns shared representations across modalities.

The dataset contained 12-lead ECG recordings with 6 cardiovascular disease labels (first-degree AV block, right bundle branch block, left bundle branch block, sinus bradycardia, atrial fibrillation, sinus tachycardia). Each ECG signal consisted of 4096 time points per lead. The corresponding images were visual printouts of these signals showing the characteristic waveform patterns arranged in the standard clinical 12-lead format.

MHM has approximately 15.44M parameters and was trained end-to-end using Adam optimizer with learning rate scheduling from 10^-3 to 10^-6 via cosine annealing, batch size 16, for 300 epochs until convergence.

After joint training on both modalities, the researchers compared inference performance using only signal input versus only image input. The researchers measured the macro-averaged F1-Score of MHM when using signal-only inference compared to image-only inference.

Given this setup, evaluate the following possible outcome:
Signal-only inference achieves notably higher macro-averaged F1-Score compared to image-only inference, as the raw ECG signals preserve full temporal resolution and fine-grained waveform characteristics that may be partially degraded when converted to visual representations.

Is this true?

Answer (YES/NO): YES